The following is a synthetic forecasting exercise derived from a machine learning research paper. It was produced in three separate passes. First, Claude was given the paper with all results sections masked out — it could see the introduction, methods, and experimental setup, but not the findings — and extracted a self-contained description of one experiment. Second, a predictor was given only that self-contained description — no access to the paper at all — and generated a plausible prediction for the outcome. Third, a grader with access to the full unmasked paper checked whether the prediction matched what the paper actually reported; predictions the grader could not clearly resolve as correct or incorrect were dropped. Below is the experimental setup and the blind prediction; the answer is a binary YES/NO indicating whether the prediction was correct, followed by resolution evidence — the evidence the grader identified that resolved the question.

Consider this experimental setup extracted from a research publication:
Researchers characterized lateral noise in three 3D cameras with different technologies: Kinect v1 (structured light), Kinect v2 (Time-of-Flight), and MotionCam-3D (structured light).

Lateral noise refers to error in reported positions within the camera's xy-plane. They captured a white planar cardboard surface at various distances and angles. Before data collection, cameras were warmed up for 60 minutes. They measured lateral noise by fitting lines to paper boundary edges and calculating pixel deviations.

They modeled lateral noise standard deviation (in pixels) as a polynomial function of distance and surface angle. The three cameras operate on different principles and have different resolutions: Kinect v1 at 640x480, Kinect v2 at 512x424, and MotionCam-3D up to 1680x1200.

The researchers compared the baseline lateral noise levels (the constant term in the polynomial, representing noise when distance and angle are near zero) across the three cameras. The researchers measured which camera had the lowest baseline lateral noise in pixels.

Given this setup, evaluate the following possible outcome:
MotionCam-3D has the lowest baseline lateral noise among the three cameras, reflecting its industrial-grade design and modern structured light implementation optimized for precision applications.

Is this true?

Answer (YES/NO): NO